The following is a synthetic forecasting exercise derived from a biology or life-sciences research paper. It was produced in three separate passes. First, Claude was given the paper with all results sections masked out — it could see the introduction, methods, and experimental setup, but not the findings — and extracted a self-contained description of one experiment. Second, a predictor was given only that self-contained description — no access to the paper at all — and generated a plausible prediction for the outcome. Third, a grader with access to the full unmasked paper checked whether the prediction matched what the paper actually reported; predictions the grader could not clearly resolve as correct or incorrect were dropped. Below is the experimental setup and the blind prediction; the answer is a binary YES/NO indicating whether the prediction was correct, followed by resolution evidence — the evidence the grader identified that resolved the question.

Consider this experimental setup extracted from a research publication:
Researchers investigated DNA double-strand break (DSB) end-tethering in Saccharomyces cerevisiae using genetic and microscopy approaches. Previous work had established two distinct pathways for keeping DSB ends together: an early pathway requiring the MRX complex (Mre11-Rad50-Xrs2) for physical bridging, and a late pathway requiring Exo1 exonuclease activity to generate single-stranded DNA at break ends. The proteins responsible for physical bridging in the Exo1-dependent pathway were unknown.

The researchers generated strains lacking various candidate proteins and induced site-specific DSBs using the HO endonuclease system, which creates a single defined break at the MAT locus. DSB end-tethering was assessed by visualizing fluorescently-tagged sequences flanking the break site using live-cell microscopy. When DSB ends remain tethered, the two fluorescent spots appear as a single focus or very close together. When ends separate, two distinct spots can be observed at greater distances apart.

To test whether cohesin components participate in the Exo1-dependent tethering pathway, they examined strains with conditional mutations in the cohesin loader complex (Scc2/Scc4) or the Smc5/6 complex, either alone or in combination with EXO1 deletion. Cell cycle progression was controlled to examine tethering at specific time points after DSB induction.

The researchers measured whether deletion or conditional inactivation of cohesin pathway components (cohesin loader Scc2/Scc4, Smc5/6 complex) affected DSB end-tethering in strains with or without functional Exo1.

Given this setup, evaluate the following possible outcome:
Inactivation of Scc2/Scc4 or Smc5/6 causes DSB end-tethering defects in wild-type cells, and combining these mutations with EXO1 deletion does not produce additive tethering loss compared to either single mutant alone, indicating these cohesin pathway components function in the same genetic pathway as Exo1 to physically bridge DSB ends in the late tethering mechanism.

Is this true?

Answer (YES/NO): YES